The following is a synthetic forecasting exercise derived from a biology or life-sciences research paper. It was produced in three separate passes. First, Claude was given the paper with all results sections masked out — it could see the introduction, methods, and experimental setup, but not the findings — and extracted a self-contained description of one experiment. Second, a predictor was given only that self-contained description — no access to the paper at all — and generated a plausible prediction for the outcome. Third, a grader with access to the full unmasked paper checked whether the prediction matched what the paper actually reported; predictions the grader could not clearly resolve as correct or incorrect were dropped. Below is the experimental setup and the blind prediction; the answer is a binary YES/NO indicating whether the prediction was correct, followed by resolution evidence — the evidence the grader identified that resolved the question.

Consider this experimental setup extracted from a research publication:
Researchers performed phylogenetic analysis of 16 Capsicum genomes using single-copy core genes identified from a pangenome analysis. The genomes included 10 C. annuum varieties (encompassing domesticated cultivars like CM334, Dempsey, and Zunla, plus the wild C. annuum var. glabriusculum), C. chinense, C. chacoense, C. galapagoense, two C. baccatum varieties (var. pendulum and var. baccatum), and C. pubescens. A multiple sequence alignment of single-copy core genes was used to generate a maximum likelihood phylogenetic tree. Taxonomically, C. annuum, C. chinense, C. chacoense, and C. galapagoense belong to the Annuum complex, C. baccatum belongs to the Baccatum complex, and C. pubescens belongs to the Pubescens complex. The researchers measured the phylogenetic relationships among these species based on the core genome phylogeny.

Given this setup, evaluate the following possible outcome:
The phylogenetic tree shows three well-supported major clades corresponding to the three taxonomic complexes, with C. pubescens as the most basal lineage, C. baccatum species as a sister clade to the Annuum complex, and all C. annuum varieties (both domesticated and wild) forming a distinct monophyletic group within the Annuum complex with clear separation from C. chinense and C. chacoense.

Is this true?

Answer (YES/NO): NO